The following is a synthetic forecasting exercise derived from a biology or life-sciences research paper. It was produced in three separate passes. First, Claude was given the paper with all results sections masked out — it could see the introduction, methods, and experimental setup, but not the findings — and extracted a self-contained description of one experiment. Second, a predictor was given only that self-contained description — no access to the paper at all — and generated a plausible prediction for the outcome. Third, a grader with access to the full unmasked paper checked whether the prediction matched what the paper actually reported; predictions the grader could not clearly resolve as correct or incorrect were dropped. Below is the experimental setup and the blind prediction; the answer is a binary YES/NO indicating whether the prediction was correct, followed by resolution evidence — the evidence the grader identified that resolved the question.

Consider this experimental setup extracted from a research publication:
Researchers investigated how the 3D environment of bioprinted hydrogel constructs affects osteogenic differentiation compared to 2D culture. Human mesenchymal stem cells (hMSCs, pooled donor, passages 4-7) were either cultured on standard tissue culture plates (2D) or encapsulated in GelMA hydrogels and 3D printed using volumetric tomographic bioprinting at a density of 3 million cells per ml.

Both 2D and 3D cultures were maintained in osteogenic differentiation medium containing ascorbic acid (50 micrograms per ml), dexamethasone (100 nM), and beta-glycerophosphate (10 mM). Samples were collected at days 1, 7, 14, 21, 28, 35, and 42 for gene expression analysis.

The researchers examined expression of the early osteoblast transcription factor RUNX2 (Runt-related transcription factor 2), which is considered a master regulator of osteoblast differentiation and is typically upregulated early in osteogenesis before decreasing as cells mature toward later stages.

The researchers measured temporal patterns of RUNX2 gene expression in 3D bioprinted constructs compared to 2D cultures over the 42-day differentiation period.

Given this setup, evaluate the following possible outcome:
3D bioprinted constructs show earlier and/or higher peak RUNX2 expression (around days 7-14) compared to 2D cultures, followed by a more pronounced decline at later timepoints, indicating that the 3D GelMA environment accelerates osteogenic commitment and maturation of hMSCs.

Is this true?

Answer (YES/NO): NO